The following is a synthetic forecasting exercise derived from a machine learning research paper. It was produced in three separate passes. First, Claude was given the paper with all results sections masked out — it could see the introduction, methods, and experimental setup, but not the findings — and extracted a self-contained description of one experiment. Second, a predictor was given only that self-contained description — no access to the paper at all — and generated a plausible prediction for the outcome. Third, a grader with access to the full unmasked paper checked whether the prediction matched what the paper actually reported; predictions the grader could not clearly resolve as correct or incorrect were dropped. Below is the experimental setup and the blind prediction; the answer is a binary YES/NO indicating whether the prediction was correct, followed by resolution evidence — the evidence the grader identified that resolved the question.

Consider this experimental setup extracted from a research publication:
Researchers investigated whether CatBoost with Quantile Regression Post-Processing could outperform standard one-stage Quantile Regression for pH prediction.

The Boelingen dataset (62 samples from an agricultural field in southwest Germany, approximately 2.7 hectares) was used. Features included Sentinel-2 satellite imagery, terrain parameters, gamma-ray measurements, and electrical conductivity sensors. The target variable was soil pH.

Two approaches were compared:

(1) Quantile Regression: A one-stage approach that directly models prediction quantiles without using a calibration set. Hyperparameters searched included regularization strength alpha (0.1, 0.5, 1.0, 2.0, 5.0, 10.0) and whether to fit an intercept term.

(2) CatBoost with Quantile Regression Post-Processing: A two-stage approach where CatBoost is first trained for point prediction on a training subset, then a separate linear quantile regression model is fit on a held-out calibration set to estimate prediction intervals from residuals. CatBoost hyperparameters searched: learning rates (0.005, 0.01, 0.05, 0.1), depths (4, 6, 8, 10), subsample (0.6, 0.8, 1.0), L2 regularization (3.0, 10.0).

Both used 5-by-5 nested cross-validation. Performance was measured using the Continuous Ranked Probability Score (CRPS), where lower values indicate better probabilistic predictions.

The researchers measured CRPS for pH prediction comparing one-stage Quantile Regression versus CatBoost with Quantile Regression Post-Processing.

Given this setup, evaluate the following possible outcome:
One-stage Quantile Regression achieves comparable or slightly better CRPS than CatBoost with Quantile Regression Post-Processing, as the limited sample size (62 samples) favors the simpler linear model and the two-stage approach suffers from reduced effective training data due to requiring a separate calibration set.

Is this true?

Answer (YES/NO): YES